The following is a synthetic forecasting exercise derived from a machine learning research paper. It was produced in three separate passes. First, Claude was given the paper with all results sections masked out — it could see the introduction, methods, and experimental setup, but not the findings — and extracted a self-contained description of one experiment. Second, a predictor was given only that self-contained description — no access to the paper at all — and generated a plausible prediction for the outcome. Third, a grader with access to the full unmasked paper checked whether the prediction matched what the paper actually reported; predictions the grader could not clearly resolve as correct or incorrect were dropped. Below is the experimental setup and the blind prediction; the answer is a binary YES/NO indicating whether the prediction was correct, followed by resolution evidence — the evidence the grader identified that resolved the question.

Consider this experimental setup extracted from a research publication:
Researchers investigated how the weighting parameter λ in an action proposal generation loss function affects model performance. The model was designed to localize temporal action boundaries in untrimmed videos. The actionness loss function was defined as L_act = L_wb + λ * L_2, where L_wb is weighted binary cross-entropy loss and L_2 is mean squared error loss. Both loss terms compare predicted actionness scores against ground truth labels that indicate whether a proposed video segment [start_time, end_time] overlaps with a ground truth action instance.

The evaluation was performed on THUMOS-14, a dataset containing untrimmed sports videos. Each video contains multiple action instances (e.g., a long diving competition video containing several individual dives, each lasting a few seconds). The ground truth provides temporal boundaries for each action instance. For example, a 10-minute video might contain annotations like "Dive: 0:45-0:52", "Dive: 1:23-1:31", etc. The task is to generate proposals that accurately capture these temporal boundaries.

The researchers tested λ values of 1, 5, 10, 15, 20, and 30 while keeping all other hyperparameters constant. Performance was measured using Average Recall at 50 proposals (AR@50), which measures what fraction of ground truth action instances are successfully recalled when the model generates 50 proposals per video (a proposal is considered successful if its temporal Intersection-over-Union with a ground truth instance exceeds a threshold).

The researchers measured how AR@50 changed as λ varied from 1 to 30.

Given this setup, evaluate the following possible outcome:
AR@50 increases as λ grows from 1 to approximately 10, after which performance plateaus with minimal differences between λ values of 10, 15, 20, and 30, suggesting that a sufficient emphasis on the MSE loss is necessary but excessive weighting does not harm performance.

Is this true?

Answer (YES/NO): NO